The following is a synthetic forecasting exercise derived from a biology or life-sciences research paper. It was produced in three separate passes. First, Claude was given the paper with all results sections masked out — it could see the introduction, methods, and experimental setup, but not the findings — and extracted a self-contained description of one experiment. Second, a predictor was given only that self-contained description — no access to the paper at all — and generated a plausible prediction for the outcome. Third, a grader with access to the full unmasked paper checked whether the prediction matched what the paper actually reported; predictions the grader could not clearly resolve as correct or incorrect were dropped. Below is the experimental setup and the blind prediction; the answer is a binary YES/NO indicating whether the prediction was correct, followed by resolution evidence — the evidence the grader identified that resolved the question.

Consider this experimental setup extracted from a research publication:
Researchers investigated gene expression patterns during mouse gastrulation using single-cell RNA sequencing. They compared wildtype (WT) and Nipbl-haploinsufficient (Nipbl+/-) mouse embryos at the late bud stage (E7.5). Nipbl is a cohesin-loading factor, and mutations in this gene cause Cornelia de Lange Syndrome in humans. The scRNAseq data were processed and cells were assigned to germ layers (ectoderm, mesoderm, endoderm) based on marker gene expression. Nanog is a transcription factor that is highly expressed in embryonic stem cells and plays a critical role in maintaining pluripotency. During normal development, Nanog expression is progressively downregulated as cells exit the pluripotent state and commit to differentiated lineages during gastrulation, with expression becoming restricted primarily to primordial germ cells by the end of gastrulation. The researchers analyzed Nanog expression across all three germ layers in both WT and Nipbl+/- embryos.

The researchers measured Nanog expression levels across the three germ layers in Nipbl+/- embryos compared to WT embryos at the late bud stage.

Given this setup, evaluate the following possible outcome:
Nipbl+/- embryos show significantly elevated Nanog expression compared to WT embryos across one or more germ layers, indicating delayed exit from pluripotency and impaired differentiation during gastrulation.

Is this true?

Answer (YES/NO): YES